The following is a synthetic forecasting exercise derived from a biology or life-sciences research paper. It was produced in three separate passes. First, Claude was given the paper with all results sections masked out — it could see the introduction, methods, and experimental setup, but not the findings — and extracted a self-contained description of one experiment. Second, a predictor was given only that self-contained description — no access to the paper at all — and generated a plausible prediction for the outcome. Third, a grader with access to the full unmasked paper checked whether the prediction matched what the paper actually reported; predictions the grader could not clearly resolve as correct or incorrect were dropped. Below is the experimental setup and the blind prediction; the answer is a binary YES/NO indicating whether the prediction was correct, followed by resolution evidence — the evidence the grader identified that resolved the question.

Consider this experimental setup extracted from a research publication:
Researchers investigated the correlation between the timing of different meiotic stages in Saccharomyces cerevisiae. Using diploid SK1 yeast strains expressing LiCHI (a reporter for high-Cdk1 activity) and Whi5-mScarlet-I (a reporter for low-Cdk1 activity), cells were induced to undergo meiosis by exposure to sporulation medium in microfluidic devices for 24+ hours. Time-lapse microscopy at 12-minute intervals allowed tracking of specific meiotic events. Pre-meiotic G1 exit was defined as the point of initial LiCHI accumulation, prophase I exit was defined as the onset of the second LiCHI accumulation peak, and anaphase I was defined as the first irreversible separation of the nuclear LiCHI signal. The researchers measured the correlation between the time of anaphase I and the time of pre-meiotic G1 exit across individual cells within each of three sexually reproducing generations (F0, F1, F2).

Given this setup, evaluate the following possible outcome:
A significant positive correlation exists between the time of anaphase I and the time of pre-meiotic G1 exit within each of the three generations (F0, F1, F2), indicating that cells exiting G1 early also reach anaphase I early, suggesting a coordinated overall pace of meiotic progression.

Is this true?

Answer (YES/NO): YES